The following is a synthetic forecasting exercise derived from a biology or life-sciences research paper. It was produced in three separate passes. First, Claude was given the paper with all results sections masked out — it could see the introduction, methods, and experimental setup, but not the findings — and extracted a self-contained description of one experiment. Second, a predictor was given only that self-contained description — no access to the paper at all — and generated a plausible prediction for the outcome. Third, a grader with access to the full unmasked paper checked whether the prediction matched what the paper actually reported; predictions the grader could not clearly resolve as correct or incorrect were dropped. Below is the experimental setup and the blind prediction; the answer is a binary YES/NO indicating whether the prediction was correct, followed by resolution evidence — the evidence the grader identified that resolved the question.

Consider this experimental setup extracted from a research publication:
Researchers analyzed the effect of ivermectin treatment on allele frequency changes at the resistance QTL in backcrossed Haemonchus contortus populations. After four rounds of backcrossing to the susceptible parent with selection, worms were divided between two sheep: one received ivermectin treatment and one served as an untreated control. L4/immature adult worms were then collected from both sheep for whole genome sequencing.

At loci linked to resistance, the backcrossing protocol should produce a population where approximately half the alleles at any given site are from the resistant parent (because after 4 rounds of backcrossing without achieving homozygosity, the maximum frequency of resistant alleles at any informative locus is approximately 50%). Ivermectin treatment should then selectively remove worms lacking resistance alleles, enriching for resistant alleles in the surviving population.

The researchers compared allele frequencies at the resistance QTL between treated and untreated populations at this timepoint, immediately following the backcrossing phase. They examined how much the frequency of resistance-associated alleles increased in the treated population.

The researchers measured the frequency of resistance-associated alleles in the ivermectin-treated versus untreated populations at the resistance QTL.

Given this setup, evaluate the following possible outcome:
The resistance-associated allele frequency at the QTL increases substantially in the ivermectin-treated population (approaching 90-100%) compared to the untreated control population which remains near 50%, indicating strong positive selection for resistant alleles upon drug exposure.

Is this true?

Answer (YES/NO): NO